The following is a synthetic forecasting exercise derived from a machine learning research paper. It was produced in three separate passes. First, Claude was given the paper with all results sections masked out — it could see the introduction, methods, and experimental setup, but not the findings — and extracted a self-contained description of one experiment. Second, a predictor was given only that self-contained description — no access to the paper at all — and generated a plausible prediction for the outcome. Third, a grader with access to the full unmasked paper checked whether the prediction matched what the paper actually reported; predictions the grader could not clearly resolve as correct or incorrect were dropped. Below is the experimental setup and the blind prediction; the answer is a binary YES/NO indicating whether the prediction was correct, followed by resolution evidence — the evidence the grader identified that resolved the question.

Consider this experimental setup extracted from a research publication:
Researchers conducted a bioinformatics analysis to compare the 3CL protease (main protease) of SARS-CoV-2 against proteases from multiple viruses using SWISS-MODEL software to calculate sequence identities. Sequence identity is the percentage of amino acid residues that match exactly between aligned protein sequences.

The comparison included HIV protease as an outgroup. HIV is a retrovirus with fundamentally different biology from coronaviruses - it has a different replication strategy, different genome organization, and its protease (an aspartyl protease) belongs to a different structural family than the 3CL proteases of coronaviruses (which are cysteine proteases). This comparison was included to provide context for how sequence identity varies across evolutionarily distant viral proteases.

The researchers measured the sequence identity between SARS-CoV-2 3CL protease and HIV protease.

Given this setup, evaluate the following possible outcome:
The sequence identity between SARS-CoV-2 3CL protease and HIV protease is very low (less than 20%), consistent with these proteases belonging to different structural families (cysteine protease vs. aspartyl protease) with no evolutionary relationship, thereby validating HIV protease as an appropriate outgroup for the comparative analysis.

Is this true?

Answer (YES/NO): NO